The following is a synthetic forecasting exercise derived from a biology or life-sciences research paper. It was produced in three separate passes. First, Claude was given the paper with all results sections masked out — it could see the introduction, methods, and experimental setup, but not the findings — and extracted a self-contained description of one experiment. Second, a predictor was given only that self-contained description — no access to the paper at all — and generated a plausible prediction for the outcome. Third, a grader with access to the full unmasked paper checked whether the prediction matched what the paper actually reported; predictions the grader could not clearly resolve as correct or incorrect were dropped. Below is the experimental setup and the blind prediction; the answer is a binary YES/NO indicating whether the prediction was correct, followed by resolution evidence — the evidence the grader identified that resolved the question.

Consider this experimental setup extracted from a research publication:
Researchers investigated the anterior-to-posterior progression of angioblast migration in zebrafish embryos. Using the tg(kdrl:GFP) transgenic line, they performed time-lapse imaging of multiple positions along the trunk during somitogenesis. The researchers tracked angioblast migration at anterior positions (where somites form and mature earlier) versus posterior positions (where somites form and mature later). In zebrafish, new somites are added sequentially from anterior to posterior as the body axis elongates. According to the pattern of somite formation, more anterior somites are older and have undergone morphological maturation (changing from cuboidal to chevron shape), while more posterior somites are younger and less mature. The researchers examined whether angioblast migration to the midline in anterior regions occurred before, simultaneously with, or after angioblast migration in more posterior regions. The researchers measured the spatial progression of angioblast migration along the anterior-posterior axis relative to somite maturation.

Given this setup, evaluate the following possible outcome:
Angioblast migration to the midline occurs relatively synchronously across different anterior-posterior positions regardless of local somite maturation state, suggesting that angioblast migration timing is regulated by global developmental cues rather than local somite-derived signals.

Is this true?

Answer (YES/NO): NO